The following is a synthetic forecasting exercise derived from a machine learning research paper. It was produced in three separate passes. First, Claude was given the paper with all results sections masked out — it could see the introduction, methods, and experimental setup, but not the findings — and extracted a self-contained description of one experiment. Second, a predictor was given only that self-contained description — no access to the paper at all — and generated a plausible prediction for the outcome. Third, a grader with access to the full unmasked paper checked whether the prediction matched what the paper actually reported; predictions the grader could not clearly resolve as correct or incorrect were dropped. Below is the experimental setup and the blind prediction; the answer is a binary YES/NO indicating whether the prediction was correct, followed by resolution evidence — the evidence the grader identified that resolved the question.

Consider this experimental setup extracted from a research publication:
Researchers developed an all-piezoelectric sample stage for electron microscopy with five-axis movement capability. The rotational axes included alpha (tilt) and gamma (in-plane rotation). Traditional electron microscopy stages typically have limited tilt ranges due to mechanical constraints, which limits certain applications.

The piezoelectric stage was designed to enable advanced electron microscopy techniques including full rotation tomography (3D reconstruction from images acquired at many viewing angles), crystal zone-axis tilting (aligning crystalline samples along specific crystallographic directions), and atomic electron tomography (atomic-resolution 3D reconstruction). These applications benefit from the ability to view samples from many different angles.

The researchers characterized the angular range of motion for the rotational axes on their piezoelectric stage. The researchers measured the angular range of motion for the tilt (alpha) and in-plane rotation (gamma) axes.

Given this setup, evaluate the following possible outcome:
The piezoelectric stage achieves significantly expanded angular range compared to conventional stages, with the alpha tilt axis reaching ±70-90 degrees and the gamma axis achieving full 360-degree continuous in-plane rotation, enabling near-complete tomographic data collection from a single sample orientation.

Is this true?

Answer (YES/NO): NO